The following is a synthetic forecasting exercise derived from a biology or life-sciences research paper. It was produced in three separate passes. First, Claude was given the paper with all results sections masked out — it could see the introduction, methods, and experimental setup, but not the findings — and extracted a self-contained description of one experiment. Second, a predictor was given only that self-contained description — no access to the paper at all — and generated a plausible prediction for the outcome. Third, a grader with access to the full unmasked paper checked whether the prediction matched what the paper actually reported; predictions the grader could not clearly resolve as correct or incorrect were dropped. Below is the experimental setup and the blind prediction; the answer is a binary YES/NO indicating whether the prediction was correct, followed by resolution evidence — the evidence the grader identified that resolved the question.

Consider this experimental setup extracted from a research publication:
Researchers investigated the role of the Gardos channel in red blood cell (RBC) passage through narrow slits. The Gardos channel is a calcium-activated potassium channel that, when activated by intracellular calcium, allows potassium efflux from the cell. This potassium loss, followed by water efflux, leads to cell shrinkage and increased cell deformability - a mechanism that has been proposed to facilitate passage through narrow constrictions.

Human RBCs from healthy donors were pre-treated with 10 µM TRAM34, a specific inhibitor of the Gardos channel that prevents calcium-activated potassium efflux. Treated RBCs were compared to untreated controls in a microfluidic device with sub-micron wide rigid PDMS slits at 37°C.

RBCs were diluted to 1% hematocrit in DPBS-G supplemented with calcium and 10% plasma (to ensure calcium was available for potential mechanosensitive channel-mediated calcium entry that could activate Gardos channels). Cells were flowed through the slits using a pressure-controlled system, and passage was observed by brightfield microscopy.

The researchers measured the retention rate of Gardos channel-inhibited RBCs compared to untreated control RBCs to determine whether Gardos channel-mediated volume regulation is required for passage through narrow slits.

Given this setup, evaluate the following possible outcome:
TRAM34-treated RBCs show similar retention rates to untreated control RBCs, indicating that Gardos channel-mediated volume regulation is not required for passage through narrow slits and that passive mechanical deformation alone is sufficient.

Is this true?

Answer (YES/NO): YES